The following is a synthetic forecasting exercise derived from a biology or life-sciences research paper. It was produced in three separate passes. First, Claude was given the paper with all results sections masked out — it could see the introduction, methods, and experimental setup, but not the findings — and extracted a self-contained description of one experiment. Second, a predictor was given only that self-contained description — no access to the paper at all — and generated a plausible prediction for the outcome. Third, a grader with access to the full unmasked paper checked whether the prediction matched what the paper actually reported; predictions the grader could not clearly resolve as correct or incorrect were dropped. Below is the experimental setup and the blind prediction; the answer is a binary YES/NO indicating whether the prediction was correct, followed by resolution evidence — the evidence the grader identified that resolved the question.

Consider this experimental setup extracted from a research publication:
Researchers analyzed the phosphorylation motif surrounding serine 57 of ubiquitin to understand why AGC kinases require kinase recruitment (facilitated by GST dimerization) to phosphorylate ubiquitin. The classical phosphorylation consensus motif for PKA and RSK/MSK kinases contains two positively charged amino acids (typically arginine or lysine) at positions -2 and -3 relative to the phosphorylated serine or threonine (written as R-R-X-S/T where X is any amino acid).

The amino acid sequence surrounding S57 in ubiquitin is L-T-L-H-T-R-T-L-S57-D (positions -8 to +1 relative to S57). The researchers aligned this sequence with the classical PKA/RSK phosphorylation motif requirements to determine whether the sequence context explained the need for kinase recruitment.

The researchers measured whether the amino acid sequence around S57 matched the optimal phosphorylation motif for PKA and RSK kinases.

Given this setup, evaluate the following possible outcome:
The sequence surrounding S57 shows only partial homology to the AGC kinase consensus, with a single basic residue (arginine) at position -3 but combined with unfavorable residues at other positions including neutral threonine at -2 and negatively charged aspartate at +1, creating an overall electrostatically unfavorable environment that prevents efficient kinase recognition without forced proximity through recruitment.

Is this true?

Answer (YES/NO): NO